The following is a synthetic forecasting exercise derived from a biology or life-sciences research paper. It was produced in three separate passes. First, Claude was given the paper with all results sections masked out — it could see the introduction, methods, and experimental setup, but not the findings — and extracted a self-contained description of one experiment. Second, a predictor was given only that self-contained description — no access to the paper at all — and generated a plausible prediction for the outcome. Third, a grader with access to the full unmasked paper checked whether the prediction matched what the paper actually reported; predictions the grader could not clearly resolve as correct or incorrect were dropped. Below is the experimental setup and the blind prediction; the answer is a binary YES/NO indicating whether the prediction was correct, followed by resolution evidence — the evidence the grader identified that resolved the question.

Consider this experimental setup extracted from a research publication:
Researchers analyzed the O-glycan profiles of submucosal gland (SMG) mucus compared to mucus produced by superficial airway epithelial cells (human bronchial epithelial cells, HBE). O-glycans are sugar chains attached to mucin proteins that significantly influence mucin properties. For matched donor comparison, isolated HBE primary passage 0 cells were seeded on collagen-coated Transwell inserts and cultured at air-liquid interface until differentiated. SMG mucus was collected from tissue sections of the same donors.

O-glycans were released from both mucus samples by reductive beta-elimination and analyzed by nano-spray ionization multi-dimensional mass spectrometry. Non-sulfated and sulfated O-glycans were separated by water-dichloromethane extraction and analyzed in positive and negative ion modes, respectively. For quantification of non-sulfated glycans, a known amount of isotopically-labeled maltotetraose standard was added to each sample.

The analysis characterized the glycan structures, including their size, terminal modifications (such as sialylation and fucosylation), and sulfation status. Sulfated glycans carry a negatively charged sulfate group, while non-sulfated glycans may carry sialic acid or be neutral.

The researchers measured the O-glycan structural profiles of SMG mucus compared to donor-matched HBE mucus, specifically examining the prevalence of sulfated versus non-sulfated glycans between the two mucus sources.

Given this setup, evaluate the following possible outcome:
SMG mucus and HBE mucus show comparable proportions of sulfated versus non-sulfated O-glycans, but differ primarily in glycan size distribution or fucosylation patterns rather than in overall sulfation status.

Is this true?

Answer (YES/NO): NO